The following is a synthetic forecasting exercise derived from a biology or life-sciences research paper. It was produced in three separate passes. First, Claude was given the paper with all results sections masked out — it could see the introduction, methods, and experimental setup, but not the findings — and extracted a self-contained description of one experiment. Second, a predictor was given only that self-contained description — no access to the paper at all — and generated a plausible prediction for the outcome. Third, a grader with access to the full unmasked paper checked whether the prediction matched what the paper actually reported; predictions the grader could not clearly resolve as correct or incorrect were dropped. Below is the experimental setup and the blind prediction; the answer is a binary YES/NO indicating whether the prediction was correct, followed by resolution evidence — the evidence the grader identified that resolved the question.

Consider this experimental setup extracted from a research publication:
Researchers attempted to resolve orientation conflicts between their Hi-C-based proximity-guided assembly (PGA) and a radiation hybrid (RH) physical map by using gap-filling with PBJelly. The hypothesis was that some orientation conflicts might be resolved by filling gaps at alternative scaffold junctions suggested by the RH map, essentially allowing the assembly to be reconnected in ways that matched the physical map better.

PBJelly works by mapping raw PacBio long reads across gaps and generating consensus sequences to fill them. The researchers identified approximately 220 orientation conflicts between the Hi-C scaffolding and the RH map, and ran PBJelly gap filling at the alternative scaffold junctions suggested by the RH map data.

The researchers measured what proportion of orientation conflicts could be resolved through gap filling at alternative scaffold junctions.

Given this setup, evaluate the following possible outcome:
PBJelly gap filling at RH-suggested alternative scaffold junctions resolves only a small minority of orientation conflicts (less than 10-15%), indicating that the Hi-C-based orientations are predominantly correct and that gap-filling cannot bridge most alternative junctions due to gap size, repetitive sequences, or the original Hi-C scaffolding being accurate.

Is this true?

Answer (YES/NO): NO